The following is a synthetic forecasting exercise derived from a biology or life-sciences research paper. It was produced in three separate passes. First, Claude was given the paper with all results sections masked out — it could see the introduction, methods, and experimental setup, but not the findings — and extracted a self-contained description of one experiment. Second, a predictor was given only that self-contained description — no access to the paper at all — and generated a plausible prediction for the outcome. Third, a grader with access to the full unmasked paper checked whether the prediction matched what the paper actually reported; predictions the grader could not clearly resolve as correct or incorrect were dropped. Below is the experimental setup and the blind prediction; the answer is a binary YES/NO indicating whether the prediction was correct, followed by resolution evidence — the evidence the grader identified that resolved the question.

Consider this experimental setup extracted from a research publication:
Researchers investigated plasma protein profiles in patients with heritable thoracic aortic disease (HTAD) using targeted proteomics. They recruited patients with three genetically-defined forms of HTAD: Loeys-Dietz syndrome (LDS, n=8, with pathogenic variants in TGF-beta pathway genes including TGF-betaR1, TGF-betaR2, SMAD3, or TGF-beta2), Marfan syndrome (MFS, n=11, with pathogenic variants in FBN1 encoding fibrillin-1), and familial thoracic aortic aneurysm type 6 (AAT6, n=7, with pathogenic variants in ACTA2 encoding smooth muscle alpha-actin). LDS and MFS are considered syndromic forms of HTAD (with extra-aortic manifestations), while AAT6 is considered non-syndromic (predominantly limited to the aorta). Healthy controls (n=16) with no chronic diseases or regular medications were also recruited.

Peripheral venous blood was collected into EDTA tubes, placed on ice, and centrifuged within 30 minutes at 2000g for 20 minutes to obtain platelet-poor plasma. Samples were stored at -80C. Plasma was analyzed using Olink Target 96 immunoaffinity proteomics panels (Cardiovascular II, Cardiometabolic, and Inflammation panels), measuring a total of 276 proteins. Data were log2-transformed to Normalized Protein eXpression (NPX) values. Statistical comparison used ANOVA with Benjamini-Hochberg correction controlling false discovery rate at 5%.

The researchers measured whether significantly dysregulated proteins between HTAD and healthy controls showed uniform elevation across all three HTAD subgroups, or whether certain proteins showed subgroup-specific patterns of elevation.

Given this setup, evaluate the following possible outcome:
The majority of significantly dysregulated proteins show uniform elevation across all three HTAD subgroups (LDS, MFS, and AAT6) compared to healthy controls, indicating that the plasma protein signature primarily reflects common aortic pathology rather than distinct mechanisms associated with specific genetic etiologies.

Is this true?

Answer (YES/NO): NO